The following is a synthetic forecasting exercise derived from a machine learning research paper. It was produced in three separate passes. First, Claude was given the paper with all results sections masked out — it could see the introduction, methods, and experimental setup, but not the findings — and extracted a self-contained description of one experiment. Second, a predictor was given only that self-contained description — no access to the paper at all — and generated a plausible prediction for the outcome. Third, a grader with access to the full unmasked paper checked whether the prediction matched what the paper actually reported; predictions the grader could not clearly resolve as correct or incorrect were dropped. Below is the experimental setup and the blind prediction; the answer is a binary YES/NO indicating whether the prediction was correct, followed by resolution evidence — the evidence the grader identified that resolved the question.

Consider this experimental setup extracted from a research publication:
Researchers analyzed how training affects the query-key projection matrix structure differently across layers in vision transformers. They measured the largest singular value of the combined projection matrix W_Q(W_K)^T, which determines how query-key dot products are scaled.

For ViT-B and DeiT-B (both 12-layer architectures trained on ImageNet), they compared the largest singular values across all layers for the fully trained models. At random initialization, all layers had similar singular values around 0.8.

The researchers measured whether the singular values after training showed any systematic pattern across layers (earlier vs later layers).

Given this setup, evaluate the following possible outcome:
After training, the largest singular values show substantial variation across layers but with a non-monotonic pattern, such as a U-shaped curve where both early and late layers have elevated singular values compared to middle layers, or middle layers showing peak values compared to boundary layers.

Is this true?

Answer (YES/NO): NO